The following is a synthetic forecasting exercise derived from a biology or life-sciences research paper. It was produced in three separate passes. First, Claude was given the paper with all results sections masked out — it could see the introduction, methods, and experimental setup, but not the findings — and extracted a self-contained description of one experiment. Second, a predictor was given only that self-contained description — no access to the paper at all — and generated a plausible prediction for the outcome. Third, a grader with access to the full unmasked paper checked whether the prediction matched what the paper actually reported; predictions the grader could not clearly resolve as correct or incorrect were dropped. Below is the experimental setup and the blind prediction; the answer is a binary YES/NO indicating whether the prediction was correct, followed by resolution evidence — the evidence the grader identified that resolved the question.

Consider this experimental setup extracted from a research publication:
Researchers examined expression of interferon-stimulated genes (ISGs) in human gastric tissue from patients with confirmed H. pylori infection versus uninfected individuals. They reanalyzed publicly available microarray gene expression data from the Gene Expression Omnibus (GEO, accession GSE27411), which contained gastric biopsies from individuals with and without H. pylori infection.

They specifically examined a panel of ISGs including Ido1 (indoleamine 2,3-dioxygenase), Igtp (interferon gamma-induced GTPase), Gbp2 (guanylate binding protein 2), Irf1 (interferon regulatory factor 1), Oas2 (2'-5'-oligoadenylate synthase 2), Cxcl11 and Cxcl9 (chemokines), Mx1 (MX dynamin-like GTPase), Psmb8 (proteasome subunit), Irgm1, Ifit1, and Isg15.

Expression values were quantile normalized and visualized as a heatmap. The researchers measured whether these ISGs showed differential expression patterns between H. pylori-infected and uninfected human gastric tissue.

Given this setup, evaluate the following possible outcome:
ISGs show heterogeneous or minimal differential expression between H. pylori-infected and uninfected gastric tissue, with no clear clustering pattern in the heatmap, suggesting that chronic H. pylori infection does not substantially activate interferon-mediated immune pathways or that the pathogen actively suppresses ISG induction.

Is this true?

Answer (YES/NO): NO